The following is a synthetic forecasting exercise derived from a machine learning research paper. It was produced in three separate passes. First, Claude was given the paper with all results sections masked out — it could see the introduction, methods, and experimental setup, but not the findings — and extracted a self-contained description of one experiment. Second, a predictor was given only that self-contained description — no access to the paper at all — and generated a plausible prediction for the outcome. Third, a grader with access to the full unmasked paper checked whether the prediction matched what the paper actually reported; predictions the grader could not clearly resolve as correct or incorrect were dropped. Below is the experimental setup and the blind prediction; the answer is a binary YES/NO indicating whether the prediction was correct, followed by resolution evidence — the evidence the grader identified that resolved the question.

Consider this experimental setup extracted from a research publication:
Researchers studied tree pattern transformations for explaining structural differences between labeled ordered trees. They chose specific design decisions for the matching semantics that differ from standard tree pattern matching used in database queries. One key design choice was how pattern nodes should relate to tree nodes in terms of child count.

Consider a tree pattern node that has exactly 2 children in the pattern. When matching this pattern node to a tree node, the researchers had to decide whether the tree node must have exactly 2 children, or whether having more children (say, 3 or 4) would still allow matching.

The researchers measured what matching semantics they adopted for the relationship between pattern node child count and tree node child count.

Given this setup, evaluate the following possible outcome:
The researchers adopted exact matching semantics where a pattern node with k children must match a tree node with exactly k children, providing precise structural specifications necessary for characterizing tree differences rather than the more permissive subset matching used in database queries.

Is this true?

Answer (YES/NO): YES